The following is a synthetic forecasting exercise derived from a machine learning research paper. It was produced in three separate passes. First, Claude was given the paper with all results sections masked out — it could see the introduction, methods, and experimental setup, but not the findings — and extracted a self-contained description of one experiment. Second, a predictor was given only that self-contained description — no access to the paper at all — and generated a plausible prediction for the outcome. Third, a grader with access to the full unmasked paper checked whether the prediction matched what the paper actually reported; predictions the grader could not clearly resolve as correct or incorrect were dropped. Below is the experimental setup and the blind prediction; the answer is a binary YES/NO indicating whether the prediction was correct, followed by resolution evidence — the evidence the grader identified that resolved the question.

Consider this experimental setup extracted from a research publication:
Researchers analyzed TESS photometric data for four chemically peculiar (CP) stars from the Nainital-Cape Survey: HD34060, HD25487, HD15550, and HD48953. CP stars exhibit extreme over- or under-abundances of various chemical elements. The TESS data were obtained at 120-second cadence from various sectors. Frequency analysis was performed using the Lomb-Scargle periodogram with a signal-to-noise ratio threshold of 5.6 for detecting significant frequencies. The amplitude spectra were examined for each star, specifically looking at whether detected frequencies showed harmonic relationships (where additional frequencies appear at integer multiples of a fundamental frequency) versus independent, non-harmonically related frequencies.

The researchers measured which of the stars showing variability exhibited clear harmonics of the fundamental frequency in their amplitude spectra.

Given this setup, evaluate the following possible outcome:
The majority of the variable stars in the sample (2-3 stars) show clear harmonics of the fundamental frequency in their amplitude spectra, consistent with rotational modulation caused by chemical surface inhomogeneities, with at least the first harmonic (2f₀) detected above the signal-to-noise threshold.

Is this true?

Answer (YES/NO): NO